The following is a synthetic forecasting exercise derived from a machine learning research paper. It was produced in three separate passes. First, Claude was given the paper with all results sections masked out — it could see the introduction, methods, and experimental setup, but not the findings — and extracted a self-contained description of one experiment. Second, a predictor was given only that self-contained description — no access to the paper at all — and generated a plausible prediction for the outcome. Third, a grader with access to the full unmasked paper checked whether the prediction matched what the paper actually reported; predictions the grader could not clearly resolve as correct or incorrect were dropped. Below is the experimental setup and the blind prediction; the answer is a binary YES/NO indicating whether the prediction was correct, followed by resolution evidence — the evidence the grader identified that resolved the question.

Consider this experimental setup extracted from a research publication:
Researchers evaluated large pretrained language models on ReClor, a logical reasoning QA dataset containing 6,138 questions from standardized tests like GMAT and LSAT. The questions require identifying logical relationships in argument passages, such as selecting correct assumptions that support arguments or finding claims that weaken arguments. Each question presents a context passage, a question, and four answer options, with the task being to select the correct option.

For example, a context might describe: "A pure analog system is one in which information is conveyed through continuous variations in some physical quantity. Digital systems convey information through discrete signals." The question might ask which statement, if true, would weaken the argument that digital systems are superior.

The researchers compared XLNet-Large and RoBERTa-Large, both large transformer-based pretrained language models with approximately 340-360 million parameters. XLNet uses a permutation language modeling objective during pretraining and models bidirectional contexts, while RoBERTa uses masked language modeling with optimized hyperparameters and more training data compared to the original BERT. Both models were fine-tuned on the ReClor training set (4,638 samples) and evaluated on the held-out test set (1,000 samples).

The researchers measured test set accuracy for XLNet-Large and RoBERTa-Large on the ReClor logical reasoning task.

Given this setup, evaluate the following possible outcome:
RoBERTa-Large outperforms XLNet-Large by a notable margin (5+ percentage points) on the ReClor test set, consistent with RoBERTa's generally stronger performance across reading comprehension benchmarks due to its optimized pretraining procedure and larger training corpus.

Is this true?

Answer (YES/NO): NO